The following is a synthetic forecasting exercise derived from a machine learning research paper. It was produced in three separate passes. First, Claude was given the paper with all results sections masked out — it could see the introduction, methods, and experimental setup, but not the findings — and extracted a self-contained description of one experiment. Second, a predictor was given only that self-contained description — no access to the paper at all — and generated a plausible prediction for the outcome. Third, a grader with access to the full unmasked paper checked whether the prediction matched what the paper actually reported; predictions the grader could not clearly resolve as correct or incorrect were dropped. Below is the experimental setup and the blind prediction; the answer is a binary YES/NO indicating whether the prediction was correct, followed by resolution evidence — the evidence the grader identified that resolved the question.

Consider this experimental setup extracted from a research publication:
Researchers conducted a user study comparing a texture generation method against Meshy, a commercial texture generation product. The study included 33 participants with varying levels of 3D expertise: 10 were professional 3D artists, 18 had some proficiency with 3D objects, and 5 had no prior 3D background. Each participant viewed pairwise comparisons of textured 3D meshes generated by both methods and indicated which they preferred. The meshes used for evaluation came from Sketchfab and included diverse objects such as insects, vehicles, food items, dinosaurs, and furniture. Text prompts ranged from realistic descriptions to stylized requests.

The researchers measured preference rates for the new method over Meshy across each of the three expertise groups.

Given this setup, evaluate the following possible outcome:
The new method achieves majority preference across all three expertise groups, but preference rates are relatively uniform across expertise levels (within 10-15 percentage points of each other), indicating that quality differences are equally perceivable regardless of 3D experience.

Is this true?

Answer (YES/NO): NO